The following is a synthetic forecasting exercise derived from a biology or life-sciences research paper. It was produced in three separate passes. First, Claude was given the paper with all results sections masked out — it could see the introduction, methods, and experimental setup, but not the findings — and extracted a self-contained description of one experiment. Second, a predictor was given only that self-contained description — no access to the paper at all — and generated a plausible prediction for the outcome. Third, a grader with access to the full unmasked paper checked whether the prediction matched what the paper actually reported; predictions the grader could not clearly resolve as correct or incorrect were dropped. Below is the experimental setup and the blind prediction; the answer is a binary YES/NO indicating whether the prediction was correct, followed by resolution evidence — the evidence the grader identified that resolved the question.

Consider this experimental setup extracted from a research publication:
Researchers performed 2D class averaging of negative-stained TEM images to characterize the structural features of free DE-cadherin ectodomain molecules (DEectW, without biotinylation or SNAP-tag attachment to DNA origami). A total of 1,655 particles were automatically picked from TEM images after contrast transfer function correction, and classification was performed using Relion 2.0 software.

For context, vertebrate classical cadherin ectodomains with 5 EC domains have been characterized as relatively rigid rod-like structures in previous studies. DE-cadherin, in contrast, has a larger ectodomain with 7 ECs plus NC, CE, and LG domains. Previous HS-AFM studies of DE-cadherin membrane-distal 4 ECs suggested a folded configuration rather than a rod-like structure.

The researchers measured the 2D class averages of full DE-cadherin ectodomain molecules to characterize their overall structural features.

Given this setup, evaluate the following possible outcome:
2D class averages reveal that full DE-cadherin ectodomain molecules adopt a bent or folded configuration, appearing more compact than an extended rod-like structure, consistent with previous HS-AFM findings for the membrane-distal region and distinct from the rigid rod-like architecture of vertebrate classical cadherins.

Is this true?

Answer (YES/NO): NO